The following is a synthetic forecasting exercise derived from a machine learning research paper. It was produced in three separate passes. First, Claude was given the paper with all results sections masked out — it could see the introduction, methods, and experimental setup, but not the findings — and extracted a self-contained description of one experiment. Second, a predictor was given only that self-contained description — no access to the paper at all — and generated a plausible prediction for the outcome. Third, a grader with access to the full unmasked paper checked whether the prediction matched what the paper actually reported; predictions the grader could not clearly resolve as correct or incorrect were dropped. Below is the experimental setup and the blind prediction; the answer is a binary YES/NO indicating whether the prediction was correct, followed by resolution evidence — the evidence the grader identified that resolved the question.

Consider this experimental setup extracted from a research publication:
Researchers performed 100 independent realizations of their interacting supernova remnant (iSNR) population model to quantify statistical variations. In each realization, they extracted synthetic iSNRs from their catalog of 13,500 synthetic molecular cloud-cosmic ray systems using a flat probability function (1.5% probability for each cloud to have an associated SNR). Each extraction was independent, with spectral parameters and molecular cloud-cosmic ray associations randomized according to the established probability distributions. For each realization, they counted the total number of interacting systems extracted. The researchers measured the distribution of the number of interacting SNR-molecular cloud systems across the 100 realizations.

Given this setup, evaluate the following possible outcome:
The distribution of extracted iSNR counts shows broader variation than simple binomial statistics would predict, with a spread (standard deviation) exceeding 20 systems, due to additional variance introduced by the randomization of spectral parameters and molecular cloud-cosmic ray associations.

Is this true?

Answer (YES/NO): NO